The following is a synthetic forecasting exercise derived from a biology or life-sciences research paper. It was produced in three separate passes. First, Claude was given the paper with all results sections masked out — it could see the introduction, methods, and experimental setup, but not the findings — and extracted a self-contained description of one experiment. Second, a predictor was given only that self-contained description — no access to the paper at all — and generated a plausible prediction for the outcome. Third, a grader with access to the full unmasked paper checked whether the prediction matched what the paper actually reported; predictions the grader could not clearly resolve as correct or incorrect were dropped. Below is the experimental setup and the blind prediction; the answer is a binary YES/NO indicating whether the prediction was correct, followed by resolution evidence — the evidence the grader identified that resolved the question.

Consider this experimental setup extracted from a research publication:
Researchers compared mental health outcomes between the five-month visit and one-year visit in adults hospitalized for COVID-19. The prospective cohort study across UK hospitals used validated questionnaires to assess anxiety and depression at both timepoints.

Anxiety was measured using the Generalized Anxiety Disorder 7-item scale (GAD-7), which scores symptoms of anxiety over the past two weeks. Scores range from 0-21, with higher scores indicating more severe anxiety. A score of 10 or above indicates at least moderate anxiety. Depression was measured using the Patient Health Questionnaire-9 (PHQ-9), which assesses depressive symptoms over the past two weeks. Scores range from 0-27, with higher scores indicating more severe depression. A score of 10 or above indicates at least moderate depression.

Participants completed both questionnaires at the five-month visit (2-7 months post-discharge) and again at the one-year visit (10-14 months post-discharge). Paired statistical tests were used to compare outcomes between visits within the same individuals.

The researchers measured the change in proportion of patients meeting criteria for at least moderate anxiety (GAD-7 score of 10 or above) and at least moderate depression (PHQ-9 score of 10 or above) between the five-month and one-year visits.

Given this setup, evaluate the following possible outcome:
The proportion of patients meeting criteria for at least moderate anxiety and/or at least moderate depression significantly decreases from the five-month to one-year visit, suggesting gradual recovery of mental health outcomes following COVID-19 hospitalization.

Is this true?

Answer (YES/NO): NO